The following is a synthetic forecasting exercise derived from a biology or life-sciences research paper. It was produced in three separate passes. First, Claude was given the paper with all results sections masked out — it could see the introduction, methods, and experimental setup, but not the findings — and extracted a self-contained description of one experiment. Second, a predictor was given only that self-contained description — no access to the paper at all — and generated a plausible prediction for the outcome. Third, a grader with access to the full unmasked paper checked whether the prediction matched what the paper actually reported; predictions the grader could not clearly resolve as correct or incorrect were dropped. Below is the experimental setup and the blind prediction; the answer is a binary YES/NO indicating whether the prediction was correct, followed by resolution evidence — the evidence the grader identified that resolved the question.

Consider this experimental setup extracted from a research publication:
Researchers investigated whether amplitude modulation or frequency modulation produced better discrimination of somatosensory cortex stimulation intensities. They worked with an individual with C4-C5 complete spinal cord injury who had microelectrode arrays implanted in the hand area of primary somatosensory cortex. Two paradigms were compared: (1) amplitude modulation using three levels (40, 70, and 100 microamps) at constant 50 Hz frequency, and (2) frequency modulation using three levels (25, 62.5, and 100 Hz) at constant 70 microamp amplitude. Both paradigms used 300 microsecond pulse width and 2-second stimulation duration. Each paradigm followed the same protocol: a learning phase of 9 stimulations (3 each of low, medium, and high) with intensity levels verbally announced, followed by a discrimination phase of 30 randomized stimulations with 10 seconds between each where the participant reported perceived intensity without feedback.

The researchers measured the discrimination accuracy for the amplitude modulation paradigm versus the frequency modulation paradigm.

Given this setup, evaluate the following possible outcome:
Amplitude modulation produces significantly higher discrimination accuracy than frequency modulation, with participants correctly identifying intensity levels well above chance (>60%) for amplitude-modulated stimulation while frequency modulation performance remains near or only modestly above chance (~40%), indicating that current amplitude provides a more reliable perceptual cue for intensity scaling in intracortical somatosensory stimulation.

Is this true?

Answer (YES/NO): NO